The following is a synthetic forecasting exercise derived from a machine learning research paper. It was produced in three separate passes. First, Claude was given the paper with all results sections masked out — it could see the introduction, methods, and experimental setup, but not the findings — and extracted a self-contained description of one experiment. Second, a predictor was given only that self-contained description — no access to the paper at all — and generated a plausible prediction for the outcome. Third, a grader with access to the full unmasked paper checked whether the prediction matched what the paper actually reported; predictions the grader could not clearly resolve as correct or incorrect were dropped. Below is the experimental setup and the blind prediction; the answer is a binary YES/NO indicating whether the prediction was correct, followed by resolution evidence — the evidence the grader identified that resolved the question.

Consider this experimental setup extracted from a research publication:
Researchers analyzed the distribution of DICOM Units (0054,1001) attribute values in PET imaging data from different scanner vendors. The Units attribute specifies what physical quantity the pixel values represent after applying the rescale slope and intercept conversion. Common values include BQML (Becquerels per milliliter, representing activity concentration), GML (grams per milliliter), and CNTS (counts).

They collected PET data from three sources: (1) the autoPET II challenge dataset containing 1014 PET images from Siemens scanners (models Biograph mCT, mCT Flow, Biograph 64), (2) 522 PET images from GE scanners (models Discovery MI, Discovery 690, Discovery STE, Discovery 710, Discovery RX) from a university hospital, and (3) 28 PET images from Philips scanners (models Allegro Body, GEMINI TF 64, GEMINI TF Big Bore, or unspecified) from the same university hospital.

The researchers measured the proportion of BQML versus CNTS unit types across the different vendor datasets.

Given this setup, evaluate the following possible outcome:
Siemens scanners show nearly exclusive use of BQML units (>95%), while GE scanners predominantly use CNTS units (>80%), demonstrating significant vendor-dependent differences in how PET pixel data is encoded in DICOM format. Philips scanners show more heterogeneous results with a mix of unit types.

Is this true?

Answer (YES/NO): NO